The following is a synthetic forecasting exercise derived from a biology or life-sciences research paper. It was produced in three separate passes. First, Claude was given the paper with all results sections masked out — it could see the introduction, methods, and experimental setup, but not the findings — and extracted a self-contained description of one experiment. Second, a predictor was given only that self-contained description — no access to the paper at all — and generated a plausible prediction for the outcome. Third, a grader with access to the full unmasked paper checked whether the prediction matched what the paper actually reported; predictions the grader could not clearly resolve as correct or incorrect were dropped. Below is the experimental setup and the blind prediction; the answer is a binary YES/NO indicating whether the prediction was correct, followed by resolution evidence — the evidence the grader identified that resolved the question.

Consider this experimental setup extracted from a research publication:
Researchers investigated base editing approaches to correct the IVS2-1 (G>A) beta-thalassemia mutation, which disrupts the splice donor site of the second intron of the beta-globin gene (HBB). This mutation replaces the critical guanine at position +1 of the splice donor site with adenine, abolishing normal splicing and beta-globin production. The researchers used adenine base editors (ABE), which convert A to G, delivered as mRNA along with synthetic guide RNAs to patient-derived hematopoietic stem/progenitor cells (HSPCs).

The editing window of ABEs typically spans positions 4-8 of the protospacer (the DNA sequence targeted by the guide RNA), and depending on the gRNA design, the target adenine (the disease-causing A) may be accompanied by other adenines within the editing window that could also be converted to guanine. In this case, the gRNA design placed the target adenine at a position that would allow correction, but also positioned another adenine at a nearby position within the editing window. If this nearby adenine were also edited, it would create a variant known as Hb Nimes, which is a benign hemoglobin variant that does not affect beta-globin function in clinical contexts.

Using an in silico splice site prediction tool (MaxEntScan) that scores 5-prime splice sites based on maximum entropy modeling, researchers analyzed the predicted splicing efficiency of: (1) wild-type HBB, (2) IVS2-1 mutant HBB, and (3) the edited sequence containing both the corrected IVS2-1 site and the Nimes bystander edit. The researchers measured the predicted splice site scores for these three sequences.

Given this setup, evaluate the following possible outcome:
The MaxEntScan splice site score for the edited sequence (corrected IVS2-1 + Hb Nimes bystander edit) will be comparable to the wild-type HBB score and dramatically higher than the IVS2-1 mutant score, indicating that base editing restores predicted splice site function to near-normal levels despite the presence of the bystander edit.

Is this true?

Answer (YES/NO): NO